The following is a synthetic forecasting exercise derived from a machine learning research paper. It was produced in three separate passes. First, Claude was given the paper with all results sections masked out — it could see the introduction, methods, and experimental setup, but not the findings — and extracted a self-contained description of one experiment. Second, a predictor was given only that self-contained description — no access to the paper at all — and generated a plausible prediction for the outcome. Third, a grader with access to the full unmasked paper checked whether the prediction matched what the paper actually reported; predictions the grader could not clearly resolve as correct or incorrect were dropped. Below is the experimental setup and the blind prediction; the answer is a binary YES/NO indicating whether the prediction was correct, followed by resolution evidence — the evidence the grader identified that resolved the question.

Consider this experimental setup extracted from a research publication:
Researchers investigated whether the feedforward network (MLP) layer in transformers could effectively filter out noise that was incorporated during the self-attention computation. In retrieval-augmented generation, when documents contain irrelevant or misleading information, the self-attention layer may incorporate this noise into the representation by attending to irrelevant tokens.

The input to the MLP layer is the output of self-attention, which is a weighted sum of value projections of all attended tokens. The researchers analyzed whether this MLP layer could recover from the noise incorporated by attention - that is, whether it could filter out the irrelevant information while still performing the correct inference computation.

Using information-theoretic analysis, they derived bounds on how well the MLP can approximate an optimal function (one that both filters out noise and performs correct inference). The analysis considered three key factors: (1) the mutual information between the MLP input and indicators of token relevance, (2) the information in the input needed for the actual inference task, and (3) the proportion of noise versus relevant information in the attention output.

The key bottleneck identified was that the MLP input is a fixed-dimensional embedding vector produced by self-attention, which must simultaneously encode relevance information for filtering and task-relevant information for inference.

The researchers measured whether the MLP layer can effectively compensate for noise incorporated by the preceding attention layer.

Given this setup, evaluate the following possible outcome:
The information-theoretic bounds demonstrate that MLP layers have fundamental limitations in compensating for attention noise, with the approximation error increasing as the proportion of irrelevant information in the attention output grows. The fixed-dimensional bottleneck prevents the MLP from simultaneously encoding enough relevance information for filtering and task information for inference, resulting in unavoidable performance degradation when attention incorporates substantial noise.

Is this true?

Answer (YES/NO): YES